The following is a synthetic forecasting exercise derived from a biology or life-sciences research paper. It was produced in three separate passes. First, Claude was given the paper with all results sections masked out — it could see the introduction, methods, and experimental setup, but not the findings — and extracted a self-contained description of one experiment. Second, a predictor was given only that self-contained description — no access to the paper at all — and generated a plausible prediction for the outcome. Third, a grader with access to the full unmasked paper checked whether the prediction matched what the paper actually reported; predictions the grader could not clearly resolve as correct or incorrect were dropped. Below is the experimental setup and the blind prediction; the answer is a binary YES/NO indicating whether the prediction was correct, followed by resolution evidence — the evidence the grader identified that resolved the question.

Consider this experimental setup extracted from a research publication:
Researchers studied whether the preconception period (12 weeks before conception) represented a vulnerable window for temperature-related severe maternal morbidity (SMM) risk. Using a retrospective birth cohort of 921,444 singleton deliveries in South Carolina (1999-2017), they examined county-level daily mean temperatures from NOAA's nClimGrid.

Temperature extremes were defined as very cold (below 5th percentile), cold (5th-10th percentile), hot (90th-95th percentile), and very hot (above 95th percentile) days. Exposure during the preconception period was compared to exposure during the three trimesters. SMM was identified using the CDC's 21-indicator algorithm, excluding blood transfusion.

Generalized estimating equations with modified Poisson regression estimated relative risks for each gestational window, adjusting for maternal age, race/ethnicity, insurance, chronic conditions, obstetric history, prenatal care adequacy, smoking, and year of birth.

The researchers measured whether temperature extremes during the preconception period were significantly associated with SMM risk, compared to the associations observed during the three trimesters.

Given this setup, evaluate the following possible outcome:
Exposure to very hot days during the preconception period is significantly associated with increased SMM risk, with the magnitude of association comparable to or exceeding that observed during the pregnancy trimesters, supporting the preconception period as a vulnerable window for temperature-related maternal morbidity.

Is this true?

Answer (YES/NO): NO